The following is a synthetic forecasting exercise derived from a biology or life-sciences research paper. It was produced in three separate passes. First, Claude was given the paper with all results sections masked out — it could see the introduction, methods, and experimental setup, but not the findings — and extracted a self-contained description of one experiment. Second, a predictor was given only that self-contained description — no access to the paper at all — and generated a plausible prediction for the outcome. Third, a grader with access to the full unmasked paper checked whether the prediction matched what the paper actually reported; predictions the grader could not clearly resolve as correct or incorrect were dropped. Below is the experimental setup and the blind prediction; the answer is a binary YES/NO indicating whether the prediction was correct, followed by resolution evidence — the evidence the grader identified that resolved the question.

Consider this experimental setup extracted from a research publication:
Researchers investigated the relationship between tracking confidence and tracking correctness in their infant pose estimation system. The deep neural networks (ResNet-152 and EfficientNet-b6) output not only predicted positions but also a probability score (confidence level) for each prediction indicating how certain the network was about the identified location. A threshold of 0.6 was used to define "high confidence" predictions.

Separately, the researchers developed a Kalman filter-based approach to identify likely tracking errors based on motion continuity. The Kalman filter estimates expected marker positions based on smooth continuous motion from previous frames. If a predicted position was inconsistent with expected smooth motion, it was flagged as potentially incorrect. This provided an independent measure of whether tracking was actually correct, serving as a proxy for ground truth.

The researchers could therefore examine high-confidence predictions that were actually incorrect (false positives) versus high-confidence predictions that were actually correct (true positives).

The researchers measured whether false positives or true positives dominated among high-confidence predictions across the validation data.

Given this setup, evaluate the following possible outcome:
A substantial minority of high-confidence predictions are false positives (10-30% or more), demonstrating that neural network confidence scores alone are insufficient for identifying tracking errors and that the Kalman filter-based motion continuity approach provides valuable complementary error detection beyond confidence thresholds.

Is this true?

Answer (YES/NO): NO